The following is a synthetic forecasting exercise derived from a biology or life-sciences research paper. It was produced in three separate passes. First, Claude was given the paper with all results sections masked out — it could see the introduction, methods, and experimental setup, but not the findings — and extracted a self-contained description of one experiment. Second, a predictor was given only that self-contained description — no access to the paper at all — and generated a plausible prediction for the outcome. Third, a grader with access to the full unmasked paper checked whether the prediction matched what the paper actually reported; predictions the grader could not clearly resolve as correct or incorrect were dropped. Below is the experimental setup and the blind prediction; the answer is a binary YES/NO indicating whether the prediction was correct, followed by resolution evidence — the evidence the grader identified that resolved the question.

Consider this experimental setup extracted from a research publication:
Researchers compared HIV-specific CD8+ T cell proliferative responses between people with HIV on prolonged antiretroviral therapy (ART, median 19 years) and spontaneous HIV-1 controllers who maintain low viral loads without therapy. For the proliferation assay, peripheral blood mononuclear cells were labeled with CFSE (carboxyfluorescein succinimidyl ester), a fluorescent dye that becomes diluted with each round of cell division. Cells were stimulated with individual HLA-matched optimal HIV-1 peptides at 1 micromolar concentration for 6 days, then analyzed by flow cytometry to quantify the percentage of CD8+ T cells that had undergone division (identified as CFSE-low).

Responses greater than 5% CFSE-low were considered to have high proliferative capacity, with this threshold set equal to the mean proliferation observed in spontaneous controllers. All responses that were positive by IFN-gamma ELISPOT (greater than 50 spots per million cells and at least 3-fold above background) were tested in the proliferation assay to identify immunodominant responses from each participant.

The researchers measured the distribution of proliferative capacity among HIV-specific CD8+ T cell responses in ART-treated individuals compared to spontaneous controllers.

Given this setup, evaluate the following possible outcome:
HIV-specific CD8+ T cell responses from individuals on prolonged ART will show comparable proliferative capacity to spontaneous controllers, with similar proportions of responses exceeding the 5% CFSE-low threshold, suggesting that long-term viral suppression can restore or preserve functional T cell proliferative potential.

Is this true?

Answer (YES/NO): NO